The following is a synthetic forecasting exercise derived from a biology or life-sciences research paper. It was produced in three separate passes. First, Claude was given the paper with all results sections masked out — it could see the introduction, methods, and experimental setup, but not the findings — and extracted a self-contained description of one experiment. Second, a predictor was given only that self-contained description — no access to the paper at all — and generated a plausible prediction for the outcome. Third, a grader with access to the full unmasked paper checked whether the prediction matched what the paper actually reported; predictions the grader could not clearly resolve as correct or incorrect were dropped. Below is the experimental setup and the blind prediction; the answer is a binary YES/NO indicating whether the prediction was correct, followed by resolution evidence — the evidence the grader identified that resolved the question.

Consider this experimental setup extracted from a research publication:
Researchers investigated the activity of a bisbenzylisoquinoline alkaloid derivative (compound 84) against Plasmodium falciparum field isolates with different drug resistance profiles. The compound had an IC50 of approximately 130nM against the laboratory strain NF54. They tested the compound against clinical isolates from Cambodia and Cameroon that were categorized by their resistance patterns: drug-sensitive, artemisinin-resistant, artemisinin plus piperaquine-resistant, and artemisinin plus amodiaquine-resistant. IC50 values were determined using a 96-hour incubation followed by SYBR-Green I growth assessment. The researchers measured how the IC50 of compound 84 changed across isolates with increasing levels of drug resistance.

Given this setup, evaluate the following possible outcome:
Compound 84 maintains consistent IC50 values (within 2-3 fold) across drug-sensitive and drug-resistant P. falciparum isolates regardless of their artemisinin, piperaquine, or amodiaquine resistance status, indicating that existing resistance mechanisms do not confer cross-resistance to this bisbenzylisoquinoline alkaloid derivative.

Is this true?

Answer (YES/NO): NO